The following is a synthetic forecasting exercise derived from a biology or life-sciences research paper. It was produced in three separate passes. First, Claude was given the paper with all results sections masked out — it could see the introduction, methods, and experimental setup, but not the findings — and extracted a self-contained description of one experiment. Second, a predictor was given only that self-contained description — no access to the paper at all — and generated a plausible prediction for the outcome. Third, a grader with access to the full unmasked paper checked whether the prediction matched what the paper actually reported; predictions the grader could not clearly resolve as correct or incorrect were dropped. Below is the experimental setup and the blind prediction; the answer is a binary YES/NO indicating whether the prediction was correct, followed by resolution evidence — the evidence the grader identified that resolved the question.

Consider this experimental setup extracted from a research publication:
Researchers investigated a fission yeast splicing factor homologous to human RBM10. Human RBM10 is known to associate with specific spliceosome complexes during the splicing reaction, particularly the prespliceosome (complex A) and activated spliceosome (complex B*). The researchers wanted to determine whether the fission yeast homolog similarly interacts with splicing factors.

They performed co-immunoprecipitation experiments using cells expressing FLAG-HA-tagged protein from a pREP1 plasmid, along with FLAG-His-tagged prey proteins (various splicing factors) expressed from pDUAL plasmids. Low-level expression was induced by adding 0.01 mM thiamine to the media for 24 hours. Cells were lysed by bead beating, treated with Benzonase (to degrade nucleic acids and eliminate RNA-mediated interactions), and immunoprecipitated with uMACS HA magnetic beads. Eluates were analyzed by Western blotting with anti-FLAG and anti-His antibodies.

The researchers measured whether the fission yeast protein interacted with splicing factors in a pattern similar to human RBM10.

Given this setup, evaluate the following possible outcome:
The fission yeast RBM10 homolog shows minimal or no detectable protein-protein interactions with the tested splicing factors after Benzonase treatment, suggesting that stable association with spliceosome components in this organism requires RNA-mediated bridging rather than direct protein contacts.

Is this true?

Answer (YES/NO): NO